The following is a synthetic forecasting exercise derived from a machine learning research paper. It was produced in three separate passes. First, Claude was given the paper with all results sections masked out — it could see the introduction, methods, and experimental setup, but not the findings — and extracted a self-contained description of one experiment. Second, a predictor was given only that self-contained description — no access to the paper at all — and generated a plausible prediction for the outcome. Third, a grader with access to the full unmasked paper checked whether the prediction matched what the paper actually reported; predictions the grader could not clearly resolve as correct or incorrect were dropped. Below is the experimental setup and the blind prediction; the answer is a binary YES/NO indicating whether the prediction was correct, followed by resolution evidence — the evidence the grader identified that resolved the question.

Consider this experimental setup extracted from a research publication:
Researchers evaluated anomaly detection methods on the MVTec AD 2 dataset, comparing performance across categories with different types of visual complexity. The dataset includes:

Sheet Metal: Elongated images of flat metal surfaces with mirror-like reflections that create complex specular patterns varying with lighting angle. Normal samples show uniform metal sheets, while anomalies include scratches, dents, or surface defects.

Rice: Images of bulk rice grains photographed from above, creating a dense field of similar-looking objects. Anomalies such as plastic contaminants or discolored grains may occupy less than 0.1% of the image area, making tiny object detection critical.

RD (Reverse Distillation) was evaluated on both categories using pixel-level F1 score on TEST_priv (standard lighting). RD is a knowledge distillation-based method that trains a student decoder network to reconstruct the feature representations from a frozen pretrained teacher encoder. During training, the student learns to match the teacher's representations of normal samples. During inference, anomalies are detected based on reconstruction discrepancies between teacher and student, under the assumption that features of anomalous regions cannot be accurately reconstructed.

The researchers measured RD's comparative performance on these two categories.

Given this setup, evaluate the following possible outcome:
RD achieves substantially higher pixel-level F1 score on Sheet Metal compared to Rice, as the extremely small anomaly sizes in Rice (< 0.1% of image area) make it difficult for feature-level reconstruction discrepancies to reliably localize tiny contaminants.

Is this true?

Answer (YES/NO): YES